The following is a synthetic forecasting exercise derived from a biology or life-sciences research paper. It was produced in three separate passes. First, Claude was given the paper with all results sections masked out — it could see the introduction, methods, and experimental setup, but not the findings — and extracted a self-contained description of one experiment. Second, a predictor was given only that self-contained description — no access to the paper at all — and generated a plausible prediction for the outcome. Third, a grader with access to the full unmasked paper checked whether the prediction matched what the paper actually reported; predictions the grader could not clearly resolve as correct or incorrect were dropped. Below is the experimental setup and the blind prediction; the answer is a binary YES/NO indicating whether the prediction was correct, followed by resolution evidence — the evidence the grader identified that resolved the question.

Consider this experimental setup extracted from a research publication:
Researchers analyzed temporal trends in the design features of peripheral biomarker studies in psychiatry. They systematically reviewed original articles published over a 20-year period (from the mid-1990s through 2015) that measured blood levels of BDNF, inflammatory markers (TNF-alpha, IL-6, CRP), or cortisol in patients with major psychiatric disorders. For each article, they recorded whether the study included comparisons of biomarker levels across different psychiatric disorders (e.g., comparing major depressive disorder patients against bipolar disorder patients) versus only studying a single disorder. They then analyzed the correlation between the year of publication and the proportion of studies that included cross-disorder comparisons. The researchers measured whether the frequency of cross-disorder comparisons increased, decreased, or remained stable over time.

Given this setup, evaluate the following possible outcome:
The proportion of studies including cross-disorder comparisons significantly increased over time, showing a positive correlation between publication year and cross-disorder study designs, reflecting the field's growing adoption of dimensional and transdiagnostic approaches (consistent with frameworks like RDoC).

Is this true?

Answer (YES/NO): NO